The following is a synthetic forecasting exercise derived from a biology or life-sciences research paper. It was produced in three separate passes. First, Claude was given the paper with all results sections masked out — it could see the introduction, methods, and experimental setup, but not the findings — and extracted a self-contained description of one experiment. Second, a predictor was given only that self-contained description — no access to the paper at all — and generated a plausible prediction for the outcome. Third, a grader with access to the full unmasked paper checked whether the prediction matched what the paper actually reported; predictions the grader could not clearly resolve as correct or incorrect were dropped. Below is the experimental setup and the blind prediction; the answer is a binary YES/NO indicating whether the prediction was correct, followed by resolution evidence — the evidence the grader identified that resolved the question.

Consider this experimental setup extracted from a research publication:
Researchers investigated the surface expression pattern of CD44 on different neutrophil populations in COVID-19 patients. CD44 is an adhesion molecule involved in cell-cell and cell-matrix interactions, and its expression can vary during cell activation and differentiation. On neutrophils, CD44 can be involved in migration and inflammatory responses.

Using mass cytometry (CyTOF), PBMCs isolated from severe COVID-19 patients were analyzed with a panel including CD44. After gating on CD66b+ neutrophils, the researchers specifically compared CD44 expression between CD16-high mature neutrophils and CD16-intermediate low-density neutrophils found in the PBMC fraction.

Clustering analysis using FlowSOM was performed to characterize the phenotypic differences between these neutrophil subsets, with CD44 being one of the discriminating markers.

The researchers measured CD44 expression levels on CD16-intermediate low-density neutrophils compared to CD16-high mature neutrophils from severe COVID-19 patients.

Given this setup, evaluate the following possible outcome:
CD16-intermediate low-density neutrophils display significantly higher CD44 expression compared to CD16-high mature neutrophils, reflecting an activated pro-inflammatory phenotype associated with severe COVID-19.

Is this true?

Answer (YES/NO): NO